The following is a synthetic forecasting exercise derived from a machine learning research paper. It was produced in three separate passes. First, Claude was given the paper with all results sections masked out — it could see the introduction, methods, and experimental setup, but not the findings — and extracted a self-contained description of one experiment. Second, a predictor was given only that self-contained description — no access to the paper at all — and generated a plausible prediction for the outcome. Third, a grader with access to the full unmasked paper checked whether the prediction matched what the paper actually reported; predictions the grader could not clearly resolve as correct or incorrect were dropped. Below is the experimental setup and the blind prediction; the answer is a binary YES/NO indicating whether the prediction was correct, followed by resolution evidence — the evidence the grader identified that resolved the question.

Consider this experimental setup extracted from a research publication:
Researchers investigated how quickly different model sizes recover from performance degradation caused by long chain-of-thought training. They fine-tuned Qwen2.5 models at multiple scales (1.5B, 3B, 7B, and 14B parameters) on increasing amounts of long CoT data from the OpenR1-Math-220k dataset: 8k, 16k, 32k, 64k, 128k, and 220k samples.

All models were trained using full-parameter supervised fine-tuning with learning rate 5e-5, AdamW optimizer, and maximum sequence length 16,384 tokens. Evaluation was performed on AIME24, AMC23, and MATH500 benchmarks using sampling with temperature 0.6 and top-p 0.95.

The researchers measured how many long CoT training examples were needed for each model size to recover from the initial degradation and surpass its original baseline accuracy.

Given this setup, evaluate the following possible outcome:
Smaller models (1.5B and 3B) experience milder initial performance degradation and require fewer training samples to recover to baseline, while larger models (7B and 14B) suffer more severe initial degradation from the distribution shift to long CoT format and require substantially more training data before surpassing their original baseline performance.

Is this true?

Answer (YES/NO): NO